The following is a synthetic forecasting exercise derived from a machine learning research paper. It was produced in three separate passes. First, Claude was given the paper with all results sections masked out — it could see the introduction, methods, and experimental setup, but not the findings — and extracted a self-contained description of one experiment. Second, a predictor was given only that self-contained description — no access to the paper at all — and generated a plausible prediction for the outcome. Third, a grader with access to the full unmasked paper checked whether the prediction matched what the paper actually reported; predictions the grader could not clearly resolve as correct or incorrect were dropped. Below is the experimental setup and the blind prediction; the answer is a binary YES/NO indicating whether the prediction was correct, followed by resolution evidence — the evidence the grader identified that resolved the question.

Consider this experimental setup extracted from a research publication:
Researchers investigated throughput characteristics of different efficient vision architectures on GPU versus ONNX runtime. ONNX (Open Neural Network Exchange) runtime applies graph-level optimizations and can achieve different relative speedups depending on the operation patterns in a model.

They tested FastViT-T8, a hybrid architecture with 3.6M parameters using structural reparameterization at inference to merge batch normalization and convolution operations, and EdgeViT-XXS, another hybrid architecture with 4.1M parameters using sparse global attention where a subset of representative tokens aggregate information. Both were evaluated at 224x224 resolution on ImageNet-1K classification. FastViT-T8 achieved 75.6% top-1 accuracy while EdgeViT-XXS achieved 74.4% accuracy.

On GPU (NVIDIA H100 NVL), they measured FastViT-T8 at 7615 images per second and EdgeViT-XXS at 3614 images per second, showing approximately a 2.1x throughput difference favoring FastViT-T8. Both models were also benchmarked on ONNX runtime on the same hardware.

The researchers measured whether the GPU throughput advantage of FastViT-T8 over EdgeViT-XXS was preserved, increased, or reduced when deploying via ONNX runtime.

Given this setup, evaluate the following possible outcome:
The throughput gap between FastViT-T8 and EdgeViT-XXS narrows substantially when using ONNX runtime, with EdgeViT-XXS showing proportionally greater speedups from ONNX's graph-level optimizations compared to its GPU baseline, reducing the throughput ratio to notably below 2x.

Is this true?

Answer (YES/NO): YES